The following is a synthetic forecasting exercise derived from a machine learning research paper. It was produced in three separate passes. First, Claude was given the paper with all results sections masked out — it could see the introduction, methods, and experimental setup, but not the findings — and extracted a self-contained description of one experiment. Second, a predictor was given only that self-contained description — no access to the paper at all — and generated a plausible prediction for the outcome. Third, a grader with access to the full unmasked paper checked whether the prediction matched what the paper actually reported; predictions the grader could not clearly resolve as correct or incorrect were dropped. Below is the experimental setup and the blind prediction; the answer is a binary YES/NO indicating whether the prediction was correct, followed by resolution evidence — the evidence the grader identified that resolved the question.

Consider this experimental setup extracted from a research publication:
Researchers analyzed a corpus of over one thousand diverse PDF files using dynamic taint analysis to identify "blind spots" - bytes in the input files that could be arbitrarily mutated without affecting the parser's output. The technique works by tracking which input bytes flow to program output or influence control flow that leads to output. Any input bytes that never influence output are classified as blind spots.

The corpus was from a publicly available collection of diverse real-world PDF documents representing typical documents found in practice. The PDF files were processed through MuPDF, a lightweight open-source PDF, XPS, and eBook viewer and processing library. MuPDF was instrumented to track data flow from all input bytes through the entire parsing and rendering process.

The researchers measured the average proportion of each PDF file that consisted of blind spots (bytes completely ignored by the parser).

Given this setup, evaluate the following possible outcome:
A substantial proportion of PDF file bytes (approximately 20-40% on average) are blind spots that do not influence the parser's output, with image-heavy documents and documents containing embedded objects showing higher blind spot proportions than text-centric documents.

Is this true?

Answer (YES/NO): NO